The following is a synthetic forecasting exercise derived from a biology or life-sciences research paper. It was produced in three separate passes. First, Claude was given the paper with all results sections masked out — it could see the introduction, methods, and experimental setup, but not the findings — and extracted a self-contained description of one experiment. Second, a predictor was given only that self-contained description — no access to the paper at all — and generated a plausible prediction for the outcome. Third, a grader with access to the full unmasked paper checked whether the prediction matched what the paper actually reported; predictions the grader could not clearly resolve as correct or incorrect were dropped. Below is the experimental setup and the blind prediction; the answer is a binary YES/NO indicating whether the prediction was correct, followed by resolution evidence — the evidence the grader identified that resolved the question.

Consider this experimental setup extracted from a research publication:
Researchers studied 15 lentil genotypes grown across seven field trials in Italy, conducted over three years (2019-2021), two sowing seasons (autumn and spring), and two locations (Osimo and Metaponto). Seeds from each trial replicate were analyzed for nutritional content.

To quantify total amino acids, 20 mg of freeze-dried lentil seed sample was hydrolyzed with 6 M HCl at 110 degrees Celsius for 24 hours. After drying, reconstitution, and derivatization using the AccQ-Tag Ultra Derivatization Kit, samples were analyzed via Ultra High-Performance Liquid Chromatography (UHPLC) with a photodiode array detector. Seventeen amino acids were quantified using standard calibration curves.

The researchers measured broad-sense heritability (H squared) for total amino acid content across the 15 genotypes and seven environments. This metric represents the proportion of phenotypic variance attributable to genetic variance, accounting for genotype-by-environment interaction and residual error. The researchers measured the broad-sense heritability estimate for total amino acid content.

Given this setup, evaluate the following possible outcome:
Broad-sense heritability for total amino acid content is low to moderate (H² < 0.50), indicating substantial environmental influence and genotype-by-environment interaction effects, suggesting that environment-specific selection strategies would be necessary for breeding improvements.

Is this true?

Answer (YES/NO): NO